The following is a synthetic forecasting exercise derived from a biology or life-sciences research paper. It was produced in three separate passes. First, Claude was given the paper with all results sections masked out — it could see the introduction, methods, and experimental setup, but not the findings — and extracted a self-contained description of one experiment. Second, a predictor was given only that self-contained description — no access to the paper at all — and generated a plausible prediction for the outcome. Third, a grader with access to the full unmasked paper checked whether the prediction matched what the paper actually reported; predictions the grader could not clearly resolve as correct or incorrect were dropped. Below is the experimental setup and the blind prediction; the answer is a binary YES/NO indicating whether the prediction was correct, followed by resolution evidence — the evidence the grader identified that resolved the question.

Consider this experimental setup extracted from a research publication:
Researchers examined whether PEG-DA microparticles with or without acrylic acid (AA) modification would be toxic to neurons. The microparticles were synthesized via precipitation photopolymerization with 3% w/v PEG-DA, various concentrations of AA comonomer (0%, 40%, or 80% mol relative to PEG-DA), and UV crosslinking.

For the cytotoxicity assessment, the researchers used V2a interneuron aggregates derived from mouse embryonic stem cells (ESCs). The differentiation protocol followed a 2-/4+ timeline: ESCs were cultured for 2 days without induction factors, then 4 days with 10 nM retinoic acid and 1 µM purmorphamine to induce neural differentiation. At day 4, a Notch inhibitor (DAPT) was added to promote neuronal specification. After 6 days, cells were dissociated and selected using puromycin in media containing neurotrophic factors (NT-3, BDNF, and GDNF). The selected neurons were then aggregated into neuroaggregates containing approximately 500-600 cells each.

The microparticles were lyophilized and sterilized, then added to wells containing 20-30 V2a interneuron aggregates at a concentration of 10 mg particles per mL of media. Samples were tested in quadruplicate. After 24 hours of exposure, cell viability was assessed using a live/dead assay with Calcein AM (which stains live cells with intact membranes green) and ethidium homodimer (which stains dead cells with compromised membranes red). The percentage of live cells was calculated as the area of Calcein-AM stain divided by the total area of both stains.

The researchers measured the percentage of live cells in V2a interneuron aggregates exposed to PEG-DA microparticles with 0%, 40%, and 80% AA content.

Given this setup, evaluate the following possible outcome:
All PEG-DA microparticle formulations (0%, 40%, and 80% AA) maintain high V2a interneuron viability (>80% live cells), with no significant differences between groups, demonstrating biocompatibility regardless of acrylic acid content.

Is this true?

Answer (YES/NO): YES